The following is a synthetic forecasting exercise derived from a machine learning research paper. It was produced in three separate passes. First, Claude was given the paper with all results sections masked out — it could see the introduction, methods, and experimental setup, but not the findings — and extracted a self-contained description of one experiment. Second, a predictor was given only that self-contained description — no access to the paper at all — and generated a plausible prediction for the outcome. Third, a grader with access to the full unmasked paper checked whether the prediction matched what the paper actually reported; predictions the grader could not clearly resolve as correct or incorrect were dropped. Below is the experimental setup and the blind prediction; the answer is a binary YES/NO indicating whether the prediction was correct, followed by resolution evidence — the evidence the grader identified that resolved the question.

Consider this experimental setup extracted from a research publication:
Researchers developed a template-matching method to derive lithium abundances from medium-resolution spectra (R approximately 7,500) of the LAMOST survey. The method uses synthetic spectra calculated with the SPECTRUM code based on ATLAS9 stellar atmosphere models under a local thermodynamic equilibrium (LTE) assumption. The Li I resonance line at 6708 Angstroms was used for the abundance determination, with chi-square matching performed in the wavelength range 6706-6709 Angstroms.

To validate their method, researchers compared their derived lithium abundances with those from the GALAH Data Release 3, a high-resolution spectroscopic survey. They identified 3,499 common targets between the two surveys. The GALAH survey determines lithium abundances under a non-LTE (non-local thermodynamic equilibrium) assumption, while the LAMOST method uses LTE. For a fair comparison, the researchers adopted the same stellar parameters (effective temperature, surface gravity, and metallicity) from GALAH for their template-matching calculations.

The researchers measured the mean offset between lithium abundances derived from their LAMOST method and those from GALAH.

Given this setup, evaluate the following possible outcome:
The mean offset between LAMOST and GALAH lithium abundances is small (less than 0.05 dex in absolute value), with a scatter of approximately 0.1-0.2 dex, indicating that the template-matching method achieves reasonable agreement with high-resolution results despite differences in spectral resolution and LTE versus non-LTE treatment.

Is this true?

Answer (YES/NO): NO